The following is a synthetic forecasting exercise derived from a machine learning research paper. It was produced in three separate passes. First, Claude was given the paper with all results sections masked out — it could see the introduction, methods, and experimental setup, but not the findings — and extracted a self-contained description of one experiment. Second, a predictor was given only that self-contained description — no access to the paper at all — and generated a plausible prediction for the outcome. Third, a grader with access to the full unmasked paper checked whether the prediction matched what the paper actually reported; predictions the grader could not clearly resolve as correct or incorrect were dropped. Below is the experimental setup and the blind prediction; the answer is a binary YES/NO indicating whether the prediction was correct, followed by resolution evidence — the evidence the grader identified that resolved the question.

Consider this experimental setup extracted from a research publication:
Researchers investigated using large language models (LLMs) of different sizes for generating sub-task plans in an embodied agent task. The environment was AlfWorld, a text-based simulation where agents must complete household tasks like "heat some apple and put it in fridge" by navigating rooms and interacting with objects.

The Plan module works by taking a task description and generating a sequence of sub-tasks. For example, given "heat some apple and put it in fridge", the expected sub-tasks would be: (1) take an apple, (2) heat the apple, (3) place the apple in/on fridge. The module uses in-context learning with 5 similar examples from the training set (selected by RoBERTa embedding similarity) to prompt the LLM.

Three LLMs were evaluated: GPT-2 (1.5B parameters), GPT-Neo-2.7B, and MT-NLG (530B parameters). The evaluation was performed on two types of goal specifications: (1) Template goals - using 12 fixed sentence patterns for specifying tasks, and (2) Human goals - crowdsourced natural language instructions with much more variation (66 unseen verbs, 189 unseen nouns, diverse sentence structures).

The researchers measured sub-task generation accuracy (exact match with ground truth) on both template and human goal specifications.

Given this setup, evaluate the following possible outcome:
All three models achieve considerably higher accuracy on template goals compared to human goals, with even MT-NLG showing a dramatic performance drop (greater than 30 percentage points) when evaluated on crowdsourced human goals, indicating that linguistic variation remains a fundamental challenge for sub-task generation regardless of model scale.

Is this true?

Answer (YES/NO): YES